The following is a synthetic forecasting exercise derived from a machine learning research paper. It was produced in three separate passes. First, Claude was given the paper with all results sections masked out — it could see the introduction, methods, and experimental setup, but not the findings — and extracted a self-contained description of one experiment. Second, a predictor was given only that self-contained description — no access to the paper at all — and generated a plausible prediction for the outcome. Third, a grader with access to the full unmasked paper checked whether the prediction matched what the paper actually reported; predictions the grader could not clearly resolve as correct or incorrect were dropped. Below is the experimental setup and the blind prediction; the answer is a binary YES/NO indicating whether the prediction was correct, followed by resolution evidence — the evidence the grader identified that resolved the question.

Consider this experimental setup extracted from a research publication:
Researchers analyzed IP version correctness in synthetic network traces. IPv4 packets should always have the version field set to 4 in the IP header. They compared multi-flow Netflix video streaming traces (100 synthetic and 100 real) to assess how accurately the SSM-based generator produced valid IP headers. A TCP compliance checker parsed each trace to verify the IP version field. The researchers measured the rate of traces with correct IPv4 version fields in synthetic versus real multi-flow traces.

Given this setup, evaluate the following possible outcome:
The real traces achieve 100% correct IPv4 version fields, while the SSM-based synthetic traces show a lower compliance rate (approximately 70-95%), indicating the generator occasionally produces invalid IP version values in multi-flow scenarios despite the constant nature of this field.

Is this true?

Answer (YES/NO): YES